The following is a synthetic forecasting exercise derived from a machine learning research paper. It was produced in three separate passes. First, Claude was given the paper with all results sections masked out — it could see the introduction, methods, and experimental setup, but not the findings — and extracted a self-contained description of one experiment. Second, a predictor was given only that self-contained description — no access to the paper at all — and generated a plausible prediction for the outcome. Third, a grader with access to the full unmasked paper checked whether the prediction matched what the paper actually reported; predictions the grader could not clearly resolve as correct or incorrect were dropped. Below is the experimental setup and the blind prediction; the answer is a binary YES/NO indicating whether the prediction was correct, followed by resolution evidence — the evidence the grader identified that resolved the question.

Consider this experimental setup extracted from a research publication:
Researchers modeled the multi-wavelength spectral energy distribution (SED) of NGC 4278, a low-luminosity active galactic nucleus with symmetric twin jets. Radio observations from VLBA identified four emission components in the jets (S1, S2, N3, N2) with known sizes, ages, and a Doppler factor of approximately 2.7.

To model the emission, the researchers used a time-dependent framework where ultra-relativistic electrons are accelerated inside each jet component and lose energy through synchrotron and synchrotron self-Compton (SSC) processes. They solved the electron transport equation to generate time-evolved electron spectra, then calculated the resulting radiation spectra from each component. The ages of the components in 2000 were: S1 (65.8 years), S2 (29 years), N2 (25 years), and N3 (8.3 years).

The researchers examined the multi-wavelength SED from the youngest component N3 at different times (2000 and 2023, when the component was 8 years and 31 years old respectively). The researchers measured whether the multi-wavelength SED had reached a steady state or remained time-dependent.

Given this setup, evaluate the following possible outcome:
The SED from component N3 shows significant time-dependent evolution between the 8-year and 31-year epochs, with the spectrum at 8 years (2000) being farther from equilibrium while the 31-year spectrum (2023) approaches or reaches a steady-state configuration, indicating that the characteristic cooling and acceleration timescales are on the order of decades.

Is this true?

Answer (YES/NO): NO